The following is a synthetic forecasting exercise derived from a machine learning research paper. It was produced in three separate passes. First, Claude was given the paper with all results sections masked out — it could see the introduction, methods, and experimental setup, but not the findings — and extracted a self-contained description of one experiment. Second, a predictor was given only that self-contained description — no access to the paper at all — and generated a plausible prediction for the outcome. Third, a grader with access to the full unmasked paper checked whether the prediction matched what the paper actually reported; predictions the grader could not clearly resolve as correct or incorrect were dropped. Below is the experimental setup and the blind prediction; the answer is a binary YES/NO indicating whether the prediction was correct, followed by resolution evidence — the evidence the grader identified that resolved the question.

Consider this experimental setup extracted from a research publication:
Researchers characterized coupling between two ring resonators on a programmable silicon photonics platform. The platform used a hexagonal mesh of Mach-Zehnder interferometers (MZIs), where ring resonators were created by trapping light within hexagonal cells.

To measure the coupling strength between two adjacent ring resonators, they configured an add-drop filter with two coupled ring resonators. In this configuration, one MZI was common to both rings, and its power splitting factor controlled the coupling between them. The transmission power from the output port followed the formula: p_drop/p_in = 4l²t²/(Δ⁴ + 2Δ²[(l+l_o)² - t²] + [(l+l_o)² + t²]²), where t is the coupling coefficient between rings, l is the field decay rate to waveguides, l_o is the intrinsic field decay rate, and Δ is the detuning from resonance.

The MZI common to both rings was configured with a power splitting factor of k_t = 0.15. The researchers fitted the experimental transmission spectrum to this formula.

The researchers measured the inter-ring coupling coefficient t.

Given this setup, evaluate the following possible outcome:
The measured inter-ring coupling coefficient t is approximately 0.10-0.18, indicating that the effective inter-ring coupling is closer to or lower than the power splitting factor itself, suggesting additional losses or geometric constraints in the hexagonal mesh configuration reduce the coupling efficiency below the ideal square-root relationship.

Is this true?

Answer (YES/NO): NO